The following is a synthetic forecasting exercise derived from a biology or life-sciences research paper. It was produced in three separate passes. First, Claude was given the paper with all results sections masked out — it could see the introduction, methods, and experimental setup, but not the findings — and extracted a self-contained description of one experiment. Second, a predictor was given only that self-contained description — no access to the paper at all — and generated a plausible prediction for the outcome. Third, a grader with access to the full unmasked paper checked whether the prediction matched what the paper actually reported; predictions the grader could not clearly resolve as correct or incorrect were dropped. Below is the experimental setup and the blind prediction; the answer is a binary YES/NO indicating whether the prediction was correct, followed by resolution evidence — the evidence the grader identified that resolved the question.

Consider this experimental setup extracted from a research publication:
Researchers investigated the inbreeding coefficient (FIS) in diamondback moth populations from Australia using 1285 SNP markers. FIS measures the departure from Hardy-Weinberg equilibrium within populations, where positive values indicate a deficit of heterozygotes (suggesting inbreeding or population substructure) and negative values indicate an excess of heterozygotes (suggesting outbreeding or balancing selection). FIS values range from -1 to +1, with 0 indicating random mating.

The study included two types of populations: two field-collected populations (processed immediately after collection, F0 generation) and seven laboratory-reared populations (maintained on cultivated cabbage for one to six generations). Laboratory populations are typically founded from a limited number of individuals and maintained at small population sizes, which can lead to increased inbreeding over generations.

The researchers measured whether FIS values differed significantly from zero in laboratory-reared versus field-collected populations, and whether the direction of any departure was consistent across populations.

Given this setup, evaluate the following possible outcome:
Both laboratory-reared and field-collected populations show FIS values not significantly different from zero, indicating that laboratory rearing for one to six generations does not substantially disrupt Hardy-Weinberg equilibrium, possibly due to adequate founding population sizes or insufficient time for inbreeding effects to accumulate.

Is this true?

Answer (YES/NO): NO